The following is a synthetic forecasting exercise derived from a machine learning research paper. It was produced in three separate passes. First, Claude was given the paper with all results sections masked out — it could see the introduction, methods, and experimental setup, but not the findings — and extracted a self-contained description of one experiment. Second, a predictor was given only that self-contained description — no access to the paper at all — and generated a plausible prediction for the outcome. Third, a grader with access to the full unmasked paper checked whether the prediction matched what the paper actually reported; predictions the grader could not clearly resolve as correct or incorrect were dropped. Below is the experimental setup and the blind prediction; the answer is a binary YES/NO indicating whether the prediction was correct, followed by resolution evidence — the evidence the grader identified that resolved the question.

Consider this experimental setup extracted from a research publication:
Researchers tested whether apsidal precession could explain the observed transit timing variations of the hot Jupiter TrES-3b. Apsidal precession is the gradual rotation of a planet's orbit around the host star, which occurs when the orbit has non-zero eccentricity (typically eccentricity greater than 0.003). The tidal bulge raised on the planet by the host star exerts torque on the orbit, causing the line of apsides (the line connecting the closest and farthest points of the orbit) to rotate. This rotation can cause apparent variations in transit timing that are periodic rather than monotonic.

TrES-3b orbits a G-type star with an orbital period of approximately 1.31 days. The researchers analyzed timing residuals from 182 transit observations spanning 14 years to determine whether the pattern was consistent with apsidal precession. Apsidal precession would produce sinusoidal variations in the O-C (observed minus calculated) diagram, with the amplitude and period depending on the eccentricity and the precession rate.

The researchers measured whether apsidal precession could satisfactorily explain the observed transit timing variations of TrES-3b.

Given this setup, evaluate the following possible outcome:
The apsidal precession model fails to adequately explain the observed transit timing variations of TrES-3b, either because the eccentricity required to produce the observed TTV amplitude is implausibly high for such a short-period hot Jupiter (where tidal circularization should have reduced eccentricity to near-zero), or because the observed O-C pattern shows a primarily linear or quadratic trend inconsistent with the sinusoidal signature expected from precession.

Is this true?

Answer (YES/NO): YES